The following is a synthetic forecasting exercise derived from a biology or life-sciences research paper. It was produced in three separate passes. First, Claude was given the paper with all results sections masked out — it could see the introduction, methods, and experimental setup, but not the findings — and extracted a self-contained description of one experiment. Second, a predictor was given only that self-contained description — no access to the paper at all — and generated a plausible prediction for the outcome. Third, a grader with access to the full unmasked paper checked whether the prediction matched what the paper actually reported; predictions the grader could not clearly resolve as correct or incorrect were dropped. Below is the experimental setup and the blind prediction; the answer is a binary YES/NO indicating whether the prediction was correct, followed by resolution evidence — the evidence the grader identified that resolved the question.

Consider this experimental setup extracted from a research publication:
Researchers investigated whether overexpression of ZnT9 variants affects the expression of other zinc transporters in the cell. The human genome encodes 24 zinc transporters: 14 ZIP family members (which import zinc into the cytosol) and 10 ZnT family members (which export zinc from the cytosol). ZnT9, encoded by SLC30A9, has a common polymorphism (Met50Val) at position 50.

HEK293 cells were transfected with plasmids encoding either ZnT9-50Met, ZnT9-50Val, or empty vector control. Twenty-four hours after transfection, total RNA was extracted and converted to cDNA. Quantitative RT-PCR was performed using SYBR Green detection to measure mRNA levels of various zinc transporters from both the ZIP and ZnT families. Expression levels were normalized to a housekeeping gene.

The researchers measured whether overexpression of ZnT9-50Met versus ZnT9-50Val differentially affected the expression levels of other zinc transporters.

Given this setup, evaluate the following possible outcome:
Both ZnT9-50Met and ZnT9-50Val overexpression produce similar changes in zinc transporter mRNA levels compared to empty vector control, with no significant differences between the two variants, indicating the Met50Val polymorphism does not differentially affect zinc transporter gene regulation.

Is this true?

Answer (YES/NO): NO